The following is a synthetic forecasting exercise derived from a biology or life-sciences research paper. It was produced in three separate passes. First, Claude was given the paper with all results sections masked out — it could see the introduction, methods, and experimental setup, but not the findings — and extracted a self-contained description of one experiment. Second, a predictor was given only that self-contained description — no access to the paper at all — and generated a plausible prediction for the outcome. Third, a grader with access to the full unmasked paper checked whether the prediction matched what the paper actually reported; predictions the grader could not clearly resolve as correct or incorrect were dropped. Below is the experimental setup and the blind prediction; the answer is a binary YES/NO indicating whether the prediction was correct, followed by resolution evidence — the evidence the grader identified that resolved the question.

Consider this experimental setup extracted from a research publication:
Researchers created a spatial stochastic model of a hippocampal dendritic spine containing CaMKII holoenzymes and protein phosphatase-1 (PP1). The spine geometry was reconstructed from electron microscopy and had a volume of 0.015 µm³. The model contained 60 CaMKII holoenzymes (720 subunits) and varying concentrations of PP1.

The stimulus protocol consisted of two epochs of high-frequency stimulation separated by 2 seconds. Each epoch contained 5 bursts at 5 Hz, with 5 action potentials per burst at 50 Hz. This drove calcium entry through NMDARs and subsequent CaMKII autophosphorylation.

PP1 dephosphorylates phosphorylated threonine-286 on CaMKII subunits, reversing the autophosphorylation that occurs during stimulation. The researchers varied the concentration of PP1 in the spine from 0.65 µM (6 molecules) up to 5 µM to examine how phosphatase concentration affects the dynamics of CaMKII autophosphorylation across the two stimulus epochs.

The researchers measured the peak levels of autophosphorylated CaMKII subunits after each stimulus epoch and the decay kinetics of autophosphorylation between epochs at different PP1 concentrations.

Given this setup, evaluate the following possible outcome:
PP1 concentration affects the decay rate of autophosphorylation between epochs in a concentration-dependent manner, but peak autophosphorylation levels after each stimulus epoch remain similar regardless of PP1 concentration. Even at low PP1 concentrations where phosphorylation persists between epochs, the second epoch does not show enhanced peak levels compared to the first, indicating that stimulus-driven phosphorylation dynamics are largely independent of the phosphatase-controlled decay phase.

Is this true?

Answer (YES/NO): NO